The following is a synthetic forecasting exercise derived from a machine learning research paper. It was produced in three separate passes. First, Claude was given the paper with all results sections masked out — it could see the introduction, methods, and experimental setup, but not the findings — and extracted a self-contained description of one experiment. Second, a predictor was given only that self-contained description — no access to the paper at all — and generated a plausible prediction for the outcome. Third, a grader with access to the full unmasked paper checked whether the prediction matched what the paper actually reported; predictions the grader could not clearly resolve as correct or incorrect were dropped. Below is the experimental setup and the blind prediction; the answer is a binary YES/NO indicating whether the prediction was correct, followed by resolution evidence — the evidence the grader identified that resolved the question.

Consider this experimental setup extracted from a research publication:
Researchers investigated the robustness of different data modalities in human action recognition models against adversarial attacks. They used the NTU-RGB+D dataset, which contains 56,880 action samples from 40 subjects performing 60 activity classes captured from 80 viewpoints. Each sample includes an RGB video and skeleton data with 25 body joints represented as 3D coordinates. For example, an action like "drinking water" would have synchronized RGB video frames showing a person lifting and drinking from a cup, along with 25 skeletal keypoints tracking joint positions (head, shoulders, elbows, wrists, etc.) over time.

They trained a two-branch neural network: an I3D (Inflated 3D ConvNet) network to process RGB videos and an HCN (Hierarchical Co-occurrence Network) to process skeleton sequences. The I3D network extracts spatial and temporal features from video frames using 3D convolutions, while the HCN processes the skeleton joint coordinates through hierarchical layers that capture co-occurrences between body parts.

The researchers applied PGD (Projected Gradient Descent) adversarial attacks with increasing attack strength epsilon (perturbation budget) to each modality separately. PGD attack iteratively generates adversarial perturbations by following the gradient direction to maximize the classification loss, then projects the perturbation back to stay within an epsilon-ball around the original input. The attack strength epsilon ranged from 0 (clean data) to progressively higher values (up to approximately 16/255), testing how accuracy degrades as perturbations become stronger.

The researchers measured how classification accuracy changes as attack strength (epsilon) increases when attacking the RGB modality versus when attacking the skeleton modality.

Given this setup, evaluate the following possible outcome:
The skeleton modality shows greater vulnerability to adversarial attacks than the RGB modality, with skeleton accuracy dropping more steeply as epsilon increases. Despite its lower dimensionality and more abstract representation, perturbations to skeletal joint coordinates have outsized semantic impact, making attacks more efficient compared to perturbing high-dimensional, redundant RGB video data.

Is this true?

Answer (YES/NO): NO